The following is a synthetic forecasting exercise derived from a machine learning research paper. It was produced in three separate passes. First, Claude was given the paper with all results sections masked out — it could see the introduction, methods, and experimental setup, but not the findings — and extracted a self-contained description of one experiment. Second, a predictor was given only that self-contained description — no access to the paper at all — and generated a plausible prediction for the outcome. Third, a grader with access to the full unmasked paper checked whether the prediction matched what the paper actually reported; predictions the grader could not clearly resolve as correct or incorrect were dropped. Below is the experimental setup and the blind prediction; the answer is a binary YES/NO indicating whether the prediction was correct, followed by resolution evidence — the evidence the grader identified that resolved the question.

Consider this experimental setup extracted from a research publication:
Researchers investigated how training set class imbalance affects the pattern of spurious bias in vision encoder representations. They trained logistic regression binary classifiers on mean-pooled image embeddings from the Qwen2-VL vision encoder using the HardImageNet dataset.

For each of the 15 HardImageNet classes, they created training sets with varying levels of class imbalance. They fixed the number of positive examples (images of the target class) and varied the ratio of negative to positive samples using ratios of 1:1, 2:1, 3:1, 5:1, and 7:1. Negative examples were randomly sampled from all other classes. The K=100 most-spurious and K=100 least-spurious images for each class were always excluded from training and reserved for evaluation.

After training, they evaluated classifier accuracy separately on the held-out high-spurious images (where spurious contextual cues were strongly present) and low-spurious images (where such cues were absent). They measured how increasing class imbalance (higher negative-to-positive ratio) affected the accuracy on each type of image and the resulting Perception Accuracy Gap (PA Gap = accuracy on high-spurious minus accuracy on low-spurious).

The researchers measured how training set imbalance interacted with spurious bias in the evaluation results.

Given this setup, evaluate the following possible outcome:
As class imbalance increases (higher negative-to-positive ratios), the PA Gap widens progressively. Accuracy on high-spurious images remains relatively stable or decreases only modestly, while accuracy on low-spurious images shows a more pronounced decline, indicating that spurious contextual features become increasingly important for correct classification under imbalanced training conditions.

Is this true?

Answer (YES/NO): NO